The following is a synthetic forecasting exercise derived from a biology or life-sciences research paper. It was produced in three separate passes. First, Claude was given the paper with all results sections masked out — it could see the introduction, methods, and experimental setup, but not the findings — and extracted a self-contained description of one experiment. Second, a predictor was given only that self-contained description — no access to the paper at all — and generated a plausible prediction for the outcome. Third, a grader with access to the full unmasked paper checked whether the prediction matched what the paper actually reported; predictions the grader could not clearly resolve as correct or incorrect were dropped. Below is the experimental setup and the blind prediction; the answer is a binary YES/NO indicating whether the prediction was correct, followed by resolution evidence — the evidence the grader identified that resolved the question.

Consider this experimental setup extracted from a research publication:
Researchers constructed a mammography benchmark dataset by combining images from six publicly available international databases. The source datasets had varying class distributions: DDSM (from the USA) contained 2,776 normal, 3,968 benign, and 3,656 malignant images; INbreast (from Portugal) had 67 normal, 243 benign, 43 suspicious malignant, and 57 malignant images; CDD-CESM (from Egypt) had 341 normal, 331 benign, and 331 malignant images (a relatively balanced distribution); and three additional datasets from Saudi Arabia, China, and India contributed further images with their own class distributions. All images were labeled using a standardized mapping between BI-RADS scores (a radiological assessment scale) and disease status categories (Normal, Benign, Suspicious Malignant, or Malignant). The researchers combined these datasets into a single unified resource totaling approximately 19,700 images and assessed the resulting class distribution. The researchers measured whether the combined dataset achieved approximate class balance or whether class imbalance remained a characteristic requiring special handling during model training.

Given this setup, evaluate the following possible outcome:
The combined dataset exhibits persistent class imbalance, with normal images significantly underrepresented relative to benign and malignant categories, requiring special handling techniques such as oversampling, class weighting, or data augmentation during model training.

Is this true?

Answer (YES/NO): NO